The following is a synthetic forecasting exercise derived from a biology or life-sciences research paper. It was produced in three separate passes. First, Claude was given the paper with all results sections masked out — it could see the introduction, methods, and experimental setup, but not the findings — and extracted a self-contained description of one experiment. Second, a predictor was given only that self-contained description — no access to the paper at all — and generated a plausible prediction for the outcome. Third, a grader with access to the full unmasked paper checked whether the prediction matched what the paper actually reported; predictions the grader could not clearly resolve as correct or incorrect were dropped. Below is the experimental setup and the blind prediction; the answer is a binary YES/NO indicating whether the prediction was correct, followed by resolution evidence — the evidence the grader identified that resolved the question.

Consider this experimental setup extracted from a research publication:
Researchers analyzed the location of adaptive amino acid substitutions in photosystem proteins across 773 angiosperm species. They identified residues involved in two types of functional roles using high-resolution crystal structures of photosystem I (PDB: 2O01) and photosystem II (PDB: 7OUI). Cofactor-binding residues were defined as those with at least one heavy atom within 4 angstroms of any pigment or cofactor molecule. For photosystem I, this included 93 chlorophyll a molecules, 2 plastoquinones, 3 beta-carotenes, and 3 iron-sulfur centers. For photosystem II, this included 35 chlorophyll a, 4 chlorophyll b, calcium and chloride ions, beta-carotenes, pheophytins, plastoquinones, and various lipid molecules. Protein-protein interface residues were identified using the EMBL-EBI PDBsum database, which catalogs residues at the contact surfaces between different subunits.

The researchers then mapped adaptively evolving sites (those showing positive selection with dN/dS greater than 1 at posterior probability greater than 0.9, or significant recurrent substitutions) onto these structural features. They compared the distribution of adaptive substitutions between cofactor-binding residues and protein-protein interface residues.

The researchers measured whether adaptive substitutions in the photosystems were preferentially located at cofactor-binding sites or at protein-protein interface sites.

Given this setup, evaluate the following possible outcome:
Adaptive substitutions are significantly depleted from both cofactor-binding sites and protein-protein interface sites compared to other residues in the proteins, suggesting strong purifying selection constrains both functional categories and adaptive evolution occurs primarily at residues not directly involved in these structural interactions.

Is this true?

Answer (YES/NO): YES